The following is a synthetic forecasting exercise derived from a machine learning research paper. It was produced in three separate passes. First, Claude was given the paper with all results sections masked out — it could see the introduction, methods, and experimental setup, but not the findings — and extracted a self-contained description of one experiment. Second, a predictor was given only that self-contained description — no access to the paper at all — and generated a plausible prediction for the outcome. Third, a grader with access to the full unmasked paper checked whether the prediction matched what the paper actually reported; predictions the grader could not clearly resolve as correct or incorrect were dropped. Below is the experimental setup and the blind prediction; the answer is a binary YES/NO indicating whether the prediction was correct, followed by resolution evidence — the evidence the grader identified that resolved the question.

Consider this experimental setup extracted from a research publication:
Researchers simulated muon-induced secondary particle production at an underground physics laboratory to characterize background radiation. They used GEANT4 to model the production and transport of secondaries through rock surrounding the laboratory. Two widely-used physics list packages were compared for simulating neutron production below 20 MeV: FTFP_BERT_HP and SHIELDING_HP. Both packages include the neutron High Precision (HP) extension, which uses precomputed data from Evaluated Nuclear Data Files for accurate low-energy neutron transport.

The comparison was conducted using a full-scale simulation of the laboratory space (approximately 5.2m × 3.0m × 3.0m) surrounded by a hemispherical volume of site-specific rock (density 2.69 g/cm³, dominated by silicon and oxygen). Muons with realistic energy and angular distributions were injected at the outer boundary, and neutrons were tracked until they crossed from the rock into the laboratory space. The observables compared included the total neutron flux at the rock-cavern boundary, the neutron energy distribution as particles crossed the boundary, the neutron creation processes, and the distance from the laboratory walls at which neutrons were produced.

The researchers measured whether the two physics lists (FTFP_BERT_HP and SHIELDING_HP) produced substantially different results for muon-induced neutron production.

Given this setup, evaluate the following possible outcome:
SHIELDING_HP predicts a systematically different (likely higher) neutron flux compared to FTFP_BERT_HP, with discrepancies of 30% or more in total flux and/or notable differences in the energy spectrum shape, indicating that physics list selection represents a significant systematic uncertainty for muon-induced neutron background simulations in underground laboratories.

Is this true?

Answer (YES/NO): NO